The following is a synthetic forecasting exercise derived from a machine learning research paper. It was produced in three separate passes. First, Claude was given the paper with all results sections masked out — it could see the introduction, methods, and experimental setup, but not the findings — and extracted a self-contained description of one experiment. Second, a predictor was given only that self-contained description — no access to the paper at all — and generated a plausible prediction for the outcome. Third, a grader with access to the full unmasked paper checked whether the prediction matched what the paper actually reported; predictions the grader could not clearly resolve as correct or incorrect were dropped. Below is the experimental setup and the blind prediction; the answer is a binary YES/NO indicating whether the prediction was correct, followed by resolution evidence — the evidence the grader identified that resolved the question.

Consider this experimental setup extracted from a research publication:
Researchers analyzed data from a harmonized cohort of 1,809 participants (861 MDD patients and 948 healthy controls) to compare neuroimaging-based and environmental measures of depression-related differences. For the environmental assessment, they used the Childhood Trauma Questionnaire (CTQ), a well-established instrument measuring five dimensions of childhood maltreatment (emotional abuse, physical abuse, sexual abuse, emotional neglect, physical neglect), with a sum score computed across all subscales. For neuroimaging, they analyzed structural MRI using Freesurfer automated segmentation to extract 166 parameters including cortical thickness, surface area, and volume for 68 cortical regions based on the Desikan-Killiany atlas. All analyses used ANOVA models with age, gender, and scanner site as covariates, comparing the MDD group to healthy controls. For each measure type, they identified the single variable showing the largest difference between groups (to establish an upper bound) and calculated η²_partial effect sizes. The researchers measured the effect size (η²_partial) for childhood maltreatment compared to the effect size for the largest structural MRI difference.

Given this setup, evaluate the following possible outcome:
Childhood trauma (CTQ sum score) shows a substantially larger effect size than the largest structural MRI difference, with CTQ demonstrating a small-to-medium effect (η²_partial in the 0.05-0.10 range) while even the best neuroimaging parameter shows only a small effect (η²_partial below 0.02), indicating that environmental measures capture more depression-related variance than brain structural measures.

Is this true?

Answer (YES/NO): NO